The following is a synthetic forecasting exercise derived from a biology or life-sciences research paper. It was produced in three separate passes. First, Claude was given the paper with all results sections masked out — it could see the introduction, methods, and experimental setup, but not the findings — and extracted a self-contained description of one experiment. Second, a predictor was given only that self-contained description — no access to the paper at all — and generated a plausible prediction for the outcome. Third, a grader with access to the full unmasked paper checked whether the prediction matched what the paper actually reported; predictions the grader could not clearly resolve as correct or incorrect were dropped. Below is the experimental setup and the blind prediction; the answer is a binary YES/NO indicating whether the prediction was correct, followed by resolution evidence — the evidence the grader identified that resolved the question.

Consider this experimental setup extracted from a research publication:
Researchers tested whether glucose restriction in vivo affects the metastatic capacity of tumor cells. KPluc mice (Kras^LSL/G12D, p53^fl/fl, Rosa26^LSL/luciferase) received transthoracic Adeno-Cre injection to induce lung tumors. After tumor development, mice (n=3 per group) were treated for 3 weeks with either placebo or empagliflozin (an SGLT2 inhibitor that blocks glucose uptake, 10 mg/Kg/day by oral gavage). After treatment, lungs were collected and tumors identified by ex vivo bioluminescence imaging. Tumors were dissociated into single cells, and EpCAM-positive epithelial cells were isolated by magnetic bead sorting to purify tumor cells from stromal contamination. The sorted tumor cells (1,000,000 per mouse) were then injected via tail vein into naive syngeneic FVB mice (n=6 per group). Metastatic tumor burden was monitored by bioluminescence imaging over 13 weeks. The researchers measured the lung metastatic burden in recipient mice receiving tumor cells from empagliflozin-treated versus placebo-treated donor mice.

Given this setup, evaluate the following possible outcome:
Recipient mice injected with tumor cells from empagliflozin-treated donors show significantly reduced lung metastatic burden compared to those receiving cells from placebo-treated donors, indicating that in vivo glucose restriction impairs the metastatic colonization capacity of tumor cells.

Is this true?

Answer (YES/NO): NO